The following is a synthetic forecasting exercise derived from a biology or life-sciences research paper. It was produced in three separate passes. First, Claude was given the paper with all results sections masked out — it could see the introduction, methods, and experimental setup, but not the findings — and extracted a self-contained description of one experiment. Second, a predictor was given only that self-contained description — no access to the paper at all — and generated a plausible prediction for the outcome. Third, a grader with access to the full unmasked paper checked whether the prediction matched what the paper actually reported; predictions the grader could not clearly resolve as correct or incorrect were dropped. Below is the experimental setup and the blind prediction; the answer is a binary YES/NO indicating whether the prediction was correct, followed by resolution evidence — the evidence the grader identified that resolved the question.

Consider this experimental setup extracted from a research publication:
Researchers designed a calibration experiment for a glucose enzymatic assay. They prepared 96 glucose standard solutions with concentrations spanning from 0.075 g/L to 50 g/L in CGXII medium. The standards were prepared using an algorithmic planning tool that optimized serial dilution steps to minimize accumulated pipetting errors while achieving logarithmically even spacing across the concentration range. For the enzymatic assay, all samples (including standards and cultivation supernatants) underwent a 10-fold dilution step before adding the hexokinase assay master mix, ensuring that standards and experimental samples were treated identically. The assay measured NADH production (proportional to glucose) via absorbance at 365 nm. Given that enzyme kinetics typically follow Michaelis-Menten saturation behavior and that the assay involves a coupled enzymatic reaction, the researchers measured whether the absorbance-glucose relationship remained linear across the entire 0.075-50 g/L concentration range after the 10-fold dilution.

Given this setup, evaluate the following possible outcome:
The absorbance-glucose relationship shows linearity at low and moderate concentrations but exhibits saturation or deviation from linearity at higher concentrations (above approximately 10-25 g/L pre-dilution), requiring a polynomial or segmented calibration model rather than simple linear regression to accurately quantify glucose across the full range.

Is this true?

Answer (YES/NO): NO